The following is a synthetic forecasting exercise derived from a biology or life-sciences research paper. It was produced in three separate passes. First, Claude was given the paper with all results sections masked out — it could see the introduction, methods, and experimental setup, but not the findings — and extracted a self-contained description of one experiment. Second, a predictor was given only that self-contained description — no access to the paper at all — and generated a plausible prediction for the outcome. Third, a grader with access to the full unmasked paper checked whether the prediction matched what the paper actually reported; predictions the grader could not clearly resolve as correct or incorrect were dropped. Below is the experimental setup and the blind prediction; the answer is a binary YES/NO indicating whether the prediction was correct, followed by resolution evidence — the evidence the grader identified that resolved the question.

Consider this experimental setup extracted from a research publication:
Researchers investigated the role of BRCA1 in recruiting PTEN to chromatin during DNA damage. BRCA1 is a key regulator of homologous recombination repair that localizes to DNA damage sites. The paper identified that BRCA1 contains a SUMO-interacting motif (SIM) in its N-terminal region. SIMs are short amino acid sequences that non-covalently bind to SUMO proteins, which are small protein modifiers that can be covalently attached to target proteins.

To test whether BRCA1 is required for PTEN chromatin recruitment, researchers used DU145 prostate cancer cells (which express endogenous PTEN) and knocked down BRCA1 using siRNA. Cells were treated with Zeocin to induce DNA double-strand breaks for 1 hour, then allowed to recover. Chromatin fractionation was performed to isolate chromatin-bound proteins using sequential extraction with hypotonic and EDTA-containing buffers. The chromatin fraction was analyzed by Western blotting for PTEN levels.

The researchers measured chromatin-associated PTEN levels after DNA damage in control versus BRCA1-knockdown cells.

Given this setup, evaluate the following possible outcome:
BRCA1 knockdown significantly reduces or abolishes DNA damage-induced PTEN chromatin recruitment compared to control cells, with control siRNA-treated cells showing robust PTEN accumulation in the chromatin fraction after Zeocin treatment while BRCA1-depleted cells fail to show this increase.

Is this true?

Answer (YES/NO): YES